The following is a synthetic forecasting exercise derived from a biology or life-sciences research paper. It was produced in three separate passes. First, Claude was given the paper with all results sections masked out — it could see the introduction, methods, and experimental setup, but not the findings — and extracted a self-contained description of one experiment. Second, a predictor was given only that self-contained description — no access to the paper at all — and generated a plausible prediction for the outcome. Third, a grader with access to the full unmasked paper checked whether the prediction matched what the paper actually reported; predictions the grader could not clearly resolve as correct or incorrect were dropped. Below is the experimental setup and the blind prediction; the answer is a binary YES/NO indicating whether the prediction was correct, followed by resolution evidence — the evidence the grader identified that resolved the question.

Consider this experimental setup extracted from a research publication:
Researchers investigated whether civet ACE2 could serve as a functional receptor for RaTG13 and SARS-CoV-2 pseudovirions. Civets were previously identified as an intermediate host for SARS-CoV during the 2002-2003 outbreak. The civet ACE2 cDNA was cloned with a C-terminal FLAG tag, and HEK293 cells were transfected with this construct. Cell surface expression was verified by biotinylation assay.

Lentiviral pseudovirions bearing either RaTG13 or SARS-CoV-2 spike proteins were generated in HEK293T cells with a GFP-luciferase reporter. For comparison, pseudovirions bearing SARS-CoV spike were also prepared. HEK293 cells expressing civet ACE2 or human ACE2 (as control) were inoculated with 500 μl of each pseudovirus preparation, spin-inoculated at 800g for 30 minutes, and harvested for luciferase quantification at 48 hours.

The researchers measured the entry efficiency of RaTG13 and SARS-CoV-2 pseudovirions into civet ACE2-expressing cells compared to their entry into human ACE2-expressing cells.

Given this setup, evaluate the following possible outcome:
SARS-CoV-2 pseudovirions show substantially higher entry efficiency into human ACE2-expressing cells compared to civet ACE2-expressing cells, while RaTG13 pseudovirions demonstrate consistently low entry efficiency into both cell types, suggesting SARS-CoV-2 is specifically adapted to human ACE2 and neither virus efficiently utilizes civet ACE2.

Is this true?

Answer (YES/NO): NO